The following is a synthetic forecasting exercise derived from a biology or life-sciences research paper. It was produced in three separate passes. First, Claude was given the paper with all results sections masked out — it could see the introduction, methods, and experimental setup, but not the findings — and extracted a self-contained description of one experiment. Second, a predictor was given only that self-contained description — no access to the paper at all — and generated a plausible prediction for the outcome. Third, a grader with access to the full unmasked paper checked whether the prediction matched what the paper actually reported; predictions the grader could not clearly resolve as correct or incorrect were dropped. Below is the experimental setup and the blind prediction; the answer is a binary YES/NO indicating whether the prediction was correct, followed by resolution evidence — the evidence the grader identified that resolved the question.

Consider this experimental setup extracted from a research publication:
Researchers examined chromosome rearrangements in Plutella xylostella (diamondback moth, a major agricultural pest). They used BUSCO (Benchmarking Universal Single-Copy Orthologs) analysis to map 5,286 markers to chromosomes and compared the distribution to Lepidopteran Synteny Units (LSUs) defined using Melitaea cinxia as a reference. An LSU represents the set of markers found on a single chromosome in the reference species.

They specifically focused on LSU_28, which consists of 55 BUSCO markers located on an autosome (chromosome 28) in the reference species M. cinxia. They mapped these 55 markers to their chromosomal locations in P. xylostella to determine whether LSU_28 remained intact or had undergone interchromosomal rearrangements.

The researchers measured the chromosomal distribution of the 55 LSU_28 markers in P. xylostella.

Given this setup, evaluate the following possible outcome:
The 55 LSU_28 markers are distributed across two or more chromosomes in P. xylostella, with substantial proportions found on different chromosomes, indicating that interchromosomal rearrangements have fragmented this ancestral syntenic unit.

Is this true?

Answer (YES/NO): YES